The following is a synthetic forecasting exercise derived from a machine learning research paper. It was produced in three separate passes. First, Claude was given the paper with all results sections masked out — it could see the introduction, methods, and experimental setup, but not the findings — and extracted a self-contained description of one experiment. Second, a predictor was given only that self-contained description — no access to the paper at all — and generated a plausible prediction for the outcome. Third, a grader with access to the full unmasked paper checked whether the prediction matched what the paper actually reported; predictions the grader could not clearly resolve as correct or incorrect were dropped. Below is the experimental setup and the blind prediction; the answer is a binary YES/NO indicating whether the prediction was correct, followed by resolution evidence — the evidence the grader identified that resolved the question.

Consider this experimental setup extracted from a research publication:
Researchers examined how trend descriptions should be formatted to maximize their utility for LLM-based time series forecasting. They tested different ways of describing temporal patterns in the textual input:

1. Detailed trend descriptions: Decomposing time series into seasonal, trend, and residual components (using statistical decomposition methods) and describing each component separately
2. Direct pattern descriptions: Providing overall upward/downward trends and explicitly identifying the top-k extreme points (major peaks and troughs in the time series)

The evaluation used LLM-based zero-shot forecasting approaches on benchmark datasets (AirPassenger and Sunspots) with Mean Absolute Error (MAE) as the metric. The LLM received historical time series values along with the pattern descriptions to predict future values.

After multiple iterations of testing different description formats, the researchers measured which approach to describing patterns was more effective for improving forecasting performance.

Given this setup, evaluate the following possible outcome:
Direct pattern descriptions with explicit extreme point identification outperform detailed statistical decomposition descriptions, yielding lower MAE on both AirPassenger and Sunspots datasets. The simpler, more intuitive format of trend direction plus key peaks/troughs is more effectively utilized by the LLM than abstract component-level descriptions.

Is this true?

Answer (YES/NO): YES